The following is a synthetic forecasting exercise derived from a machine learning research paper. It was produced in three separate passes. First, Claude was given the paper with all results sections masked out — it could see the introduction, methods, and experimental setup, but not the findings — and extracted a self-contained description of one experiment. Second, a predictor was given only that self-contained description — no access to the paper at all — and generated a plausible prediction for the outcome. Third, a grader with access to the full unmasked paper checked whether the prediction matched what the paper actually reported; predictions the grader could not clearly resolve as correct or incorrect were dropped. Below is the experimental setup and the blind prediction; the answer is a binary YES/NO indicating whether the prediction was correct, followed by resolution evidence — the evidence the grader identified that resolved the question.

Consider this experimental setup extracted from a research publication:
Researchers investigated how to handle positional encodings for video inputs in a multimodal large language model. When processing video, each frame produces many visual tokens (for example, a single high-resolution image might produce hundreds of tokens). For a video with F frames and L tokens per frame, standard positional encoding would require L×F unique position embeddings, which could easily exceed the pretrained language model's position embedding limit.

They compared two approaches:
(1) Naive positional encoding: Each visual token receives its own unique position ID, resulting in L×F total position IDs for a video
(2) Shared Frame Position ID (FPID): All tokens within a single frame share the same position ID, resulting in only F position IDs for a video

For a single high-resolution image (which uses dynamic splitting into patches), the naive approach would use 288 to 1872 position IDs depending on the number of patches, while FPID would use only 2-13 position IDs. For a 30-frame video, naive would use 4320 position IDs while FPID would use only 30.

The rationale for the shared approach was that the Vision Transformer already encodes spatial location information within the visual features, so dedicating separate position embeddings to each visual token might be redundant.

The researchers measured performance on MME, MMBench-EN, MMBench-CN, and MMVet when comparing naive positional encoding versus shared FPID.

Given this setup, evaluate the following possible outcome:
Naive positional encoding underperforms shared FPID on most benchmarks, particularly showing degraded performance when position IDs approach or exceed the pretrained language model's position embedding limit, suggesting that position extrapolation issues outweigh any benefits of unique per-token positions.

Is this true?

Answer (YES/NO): NO